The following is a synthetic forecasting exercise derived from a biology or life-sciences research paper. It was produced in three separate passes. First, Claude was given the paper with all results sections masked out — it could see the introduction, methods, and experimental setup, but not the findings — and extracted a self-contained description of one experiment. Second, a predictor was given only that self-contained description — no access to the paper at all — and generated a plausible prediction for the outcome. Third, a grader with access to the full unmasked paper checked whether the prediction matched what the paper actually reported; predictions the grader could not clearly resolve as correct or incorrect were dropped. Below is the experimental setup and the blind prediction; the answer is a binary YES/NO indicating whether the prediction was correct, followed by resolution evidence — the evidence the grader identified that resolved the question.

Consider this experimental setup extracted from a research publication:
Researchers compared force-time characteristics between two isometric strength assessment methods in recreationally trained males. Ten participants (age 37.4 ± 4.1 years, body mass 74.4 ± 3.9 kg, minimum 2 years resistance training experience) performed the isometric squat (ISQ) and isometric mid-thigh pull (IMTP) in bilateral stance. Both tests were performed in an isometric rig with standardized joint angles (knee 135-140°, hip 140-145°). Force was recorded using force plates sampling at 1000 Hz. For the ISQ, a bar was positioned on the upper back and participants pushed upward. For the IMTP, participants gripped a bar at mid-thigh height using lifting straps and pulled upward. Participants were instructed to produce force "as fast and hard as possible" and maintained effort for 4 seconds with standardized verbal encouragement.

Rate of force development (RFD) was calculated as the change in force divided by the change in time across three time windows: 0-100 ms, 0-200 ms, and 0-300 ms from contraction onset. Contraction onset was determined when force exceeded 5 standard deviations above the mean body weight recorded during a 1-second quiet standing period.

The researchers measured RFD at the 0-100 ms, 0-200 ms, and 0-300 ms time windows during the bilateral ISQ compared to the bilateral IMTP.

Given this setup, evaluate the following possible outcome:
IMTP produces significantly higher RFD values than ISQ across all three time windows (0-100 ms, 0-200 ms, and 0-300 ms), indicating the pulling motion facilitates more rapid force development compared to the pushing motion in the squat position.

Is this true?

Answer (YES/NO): NO